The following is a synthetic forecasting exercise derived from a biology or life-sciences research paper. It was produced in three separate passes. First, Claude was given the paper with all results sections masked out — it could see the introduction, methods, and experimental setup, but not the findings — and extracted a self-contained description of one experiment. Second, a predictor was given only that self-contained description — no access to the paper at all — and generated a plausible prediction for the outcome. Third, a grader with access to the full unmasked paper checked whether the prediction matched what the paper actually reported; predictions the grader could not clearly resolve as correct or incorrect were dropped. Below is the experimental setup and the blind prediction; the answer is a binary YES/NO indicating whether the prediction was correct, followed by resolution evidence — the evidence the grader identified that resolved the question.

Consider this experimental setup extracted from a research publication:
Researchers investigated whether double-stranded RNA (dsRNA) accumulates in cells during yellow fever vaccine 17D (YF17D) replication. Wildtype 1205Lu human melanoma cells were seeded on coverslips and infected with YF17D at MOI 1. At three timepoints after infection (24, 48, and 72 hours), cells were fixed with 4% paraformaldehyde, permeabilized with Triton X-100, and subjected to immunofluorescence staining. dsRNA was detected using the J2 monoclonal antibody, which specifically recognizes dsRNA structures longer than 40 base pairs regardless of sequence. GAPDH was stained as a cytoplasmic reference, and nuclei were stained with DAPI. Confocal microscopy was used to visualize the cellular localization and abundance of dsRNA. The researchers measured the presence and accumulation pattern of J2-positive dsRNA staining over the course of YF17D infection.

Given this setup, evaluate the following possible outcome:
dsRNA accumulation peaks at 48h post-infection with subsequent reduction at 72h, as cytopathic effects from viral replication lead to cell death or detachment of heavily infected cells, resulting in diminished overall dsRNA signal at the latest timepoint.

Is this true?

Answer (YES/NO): NO